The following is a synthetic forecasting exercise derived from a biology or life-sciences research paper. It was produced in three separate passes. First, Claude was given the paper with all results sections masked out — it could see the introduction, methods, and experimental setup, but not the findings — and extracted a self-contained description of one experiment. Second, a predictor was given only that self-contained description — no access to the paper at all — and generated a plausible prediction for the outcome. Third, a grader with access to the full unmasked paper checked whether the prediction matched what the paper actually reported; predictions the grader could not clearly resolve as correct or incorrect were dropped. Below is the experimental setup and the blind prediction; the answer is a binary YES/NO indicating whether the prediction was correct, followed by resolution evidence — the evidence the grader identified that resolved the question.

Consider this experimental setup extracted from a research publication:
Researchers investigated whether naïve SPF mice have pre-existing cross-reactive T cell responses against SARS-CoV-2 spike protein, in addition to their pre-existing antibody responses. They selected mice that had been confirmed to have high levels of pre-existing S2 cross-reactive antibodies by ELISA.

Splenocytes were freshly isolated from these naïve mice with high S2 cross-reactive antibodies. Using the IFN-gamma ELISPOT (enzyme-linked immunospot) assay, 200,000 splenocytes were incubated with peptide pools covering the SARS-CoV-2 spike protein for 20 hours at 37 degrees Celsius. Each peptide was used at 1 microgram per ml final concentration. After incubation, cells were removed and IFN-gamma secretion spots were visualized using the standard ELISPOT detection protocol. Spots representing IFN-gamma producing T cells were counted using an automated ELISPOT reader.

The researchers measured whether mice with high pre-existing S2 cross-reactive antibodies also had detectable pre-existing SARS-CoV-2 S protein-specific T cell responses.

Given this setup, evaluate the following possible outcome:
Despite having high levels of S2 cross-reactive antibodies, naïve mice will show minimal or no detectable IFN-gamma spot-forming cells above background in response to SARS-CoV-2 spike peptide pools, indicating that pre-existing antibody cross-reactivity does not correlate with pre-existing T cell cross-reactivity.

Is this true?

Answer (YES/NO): YES